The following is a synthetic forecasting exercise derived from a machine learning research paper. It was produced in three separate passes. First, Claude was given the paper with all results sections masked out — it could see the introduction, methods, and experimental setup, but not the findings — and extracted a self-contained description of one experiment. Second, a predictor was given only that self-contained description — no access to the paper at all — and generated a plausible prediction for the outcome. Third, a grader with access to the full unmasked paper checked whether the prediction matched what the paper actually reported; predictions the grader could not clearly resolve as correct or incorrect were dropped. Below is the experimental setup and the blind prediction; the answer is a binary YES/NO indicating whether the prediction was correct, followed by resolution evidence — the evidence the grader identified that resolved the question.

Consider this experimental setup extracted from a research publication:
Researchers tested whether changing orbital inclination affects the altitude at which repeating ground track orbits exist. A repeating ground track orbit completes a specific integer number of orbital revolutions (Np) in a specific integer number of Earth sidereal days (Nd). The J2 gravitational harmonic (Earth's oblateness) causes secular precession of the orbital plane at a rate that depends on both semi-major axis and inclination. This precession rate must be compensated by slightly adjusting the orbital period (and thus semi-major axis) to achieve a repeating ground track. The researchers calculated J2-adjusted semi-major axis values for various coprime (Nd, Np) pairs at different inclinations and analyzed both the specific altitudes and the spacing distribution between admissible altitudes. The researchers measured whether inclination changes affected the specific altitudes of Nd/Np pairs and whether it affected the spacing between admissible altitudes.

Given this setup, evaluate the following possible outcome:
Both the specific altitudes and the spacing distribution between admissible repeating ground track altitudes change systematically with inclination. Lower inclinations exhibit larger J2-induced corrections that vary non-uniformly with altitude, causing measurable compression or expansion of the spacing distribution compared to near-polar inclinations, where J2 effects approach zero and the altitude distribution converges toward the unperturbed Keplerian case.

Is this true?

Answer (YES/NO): NO